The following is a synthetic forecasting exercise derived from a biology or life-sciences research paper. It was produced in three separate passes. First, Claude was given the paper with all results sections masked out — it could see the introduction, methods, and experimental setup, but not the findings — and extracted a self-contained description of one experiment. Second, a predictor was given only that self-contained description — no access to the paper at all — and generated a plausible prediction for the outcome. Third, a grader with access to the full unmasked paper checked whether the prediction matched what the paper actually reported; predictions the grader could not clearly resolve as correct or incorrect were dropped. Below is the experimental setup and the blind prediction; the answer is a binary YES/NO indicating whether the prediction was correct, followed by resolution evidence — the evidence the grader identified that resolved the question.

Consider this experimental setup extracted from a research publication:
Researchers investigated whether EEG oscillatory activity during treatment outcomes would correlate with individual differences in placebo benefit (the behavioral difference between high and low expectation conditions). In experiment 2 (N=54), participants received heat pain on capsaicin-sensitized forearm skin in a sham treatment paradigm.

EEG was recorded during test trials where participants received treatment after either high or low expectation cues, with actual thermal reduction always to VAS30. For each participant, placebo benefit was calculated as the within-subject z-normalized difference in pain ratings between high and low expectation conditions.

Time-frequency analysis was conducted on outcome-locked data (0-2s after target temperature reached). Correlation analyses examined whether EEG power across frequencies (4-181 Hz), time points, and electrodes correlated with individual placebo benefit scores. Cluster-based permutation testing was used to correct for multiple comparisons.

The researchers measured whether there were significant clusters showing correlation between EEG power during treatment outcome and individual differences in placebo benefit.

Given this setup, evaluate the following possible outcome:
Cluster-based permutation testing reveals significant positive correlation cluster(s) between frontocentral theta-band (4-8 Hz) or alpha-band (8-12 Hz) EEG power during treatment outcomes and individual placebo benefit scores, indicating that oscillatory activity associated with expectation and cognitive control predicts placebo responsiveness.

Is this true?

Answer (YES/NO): NO